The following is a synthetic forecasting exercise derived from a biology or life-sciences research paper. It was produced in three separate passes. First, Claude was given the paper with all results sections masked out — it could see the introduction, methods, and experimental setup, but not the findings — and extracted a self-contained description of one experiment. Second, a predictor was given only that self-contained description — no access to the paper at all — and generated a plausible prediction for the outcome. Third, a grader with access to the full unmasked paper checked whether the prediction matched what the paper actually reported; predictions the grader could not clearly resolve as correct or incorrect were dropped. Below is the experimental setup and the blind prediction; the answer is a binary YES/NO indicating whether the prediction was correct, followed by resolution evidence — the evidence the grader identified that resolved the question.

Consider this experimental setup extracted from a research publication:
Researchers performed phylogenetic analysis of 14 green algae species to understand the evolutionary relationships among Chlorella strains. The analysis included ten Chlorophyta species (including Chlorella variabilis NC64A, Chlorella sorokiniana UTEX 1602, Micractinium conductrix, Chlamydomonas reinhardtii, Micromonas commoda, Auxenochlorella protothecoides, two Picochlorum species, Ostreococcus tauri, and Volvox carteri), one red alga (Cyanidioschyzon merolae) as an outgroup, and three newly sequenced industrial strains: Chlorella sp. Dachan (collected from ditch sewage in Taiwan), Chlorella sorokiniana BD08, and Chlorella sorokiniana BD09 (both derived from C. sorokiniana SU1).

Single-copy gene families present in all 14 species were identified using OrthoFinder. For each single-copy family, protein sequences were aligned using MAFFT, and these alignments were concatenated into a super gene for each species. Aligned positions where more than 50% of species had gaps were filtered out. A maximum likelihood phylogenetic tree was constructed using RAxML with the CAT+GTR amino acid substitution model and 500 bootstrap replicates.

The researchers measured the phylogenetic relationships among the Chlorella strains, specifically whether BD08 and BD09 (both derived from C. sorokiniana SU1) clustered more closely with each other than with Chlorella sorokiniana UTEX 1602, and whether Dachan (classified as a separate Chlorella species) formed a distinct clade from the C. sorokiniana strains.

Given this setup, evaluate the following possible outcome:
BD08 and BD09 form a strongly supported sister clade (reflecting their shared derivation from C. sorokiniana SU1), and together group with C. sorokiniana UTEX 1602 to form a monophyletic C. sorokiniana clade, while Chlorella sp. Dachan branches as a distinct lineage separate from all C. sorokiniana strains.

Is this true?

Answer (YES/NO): NO